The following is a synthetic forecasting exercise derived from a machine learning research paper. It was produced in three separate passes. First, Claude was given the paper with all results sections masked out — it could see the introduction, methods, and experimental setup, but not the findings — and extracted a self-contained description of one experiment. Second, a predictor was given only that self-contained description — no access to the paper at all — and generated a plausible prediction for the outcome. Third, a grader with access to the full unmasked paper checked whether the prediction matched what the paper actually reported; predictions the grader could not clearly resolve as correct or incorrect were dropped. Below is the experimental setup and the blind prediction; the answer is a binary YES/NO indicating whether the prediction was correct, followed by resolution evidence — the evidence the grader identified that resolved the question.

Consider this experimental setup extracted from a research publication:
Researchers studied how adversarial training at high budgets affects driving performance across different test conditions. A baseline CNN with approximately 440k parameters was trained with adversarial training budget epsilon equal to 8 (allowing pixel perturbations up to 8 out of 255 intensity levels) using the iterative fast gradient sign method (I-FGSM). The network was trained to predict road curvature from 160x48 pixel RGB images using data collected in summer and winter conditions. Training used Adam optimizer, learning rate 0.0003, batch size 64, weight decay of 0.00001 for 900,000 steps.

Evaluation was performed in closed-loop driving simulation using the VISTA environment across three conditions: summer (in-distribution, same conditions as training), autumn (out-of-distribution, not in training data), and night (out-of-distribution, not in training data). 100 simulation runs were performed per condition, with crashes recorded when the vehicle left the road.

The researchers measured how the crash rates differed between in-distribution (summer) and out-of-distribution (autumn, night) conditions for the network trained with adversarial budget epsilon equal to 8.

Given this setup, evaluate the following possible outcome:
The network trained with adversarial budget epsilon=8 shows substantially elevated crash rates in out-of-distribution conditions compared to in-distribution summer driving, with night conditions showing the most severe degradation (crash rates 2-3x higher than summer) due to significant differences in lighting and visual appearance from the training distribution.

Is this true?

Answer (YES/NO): NO